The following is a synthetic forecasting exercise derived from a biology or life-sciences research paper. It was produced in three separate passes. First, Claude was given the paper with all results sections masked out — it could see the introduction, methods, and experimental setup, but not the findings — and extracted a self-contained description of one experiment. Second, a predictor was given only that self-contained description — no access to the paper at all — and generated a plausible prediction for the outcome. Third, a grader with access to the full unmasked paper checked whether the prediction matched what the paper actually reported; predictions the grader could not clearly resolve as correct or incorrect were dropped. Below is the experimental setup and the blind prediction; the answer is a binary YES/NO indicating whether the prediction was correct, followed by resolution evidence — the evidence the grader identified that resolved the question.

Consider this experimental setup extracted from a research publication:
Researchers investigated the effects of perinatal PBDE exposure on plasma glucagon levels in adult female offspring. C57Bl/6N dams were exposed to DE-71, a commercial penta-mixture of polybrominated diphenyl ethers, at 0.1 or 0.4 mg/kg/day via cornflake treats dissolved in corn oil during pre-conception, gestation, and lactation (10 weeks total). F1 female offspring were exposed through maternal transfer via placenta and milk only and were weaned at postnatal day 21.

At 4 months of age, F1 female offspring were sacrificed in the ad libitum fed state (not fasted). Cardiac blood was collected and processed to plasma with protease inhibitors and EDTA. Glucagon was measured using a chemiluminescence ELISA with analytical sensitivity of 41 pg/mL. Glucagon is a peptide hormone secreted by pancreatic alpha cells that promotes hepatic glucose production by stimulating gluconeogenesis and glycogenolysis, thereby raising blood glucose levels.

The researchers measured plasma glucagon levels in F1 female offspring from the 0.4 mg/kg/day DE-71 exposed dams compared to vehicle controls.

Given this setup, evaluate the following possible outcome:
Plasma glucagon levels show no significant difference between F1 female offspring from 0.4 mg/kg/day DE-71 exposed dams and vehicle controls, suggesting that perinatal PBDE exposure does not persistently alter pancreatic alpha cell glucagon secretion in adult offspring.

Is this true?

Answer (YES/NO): NO